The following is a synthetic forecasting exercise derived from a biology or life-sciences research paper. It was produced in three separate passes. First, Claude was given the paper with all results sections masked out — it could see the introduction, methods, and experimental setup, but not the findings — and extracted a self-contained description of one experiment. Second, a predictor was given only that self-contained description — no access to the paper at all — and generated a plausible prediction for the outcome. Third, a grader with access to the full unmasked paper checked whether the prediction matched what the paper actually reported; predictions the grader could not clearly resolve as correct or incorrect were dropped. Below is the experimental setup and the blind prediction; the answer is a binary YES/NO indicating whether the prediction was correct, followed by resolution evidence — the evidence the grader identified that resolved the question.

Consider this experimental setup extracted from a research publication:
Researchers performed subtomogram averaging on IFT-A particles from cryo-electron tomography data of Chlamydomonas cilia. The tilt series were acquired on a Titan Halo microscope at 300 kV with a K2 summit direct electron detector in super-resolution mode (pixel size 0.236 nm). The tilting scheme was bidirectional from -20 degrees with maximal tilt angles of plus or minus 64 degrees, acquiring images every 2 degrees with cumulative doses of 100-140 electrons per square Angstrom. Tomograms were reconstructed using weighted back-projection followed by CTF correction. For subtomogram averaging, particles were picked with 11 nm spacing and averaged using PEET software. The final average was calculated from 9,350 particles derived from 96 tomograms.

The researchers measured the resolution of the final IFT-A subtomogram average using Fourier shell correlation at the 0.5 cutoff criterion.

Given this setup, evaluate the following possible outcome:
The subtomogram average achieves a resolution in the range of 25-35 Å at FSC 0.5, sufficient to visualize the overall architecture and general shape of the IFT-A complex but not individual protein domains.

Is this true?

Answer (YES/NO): NO